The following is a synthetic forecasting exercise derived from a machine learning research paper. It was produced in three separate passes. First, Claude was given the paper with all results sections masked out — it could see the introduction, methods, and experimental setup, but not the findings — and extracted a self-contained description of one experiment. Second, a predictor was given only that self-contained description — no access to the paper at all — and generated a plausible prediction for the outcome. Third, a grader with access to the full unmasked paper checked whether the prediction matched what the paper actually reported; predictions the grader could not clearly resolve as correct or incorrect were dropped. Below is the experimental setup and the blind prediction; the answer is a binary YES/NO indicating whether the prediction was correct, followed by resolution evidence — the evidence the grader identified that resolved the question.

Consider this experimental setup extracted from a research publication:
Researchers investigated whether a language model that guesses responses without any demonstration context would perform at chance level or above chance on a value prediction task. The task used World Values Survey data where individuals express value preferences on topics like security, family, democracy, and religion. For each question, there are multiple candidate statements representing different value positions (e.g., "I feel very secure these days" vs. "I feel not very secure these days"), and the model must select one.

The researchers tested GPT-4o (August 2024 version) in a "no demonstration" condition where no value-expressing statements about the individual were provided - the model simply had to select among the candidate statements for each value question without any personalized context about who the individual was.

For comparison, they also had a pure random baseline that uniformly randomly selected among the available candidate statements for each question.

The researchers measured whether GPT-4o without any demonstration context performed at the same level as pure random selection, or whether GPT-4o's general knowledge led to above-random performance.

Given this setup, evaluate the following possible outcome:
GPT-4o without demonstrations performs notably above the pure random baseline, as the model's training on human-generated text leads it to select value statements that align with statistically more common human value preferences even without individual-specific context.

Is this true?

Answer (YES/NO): YES